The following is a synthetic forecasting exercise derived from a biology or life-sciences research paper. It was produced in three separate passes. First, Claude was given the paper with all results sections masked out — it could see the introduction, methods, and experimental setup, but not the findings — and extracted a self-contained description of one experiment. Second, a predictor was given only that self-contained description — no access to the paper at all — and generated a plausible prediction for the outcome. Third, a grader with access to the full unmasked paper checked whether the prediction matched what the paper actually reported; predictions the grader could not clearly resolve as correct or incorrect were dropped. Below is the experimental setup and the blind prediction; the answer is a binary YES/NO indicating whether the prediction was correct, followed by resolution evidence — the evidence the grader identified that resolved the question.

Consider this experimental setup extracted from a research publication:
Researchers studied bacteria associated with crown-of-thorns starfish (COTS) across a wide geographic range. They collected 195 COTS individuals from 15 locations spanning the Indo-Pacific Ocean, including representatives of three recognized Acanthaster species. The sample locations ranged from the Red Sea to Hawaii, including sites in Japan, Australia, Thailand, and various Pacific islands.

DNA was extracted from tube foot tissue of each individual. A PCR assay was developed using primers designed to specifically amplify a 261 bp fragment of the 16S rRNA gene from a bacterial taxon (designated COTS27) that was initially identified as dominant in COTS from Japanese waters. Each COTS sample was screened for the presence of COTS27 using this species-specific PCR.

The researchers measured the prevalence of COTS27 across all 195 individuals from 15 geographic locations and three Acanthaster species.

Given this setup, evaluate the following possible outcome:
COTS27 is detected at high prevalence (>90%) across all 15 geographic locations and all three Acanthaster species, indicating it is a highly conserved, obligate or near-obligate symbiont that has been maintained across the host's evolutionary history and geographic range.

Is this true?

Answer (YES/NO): YES